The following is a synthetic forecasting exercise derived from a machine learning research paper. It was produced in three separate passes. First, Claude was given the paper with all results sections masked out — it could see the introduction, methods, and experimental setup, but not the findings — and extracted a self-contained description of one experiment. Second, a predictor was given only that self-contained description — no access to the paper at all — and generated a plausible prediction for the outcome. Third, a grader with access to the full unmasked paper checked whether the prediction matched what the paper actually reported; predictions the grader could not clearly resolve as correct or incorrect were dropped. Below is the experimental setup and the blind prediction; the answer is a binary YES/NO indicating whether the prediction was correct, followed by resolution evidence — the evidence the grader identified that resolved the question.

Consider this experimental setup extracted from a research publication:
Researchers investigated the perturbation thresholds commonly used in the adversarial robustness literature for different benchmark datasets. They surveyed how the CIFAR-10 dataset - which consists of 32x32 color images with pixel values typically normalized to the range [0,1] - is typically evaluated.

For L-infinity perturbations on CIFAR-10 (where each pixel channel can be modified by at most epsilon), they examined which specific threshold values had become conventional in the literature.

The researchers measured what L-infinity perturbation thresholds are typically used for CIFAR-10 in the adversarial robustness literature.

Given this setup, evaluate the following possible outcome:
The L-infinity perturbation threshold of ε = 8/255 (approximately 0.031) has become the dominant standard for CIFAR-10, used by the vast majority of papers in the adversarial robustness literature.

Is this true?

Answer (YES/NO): NO